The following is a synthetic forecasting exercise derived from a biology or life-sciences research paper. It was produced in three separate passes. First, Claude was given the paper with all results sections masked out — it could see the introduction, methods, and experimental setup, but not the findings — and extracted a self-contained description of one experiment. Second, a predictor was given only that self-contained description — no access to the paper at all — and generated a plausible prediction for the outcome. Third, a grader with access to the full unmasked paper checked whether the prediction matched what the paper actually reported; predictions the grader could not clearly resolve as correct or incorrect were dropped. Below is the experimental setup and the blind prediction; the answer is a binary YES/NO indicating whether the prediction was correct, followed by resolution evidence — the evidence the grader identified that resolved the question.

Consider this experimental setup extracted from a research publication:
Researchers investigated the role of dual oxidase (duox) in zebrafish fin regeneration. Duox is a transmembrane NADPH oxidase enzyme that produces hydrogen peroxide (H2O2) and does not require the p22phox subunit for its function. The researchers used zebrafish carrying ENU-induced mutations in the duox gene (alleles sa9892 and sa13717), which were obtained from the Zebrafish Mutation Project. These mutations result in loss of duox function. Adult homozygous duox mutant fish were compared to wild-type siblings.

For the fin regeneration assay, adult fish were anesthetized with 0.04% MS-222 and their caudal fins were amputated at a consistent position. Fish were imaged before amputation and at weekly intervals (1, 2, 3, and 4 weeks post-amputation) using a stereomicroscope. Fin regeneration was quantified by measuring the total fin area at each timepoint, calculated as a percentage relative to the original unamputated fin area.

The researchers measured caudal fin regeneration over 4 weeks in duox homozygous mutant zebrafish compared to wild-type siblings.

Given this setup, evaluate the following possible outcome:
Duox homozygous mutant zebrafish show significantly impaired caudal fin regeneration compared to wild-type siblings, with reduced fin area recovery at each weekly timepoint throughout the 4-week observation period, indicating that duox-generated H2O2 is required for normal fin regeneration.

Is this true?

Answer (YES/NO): NO